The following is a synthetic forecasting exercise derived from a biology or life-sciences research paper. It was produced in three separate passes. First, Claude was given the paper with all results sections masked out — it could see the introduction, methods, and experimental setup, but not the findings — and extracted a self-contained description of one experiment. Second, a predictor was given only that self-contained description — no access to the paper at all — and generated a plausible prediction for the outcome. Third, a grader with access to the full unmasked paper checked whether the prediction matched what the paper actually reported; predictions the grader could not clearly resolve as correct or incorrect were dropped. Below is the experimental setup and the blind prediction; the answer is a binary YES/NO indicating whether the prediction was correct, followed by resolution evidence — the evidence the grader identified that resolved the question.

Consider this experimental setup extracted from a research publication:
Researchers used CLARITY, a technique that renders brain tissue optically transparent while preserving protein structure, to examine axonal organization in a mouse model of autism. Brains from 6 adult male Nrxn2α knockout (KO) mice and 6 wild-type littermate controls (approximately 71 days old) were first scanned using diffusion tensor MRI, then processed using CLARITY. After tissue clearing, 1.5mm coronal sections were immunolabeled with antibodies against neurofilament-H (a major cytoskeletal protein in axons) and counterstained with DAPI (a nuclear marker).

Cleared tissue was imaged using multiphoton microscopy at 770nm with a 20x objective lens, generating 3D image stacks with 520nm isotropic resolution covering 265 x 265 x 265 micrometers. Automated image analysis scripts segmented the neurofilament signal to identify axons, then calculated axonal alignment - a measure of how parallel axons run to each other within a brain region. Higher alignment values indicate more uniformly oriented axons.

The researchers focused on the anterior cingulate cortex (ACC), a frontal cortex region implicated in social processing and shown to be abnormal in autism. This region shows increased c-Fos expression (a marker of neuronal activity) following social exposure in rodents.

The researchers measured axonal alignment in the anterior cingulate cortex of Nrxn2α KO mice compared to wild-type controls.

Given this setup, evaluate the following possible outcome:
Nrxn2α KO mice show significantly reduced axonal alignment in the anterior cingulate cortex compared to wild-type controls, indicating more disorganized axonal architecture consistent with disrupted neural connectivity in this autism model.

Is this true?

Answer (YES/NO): NO